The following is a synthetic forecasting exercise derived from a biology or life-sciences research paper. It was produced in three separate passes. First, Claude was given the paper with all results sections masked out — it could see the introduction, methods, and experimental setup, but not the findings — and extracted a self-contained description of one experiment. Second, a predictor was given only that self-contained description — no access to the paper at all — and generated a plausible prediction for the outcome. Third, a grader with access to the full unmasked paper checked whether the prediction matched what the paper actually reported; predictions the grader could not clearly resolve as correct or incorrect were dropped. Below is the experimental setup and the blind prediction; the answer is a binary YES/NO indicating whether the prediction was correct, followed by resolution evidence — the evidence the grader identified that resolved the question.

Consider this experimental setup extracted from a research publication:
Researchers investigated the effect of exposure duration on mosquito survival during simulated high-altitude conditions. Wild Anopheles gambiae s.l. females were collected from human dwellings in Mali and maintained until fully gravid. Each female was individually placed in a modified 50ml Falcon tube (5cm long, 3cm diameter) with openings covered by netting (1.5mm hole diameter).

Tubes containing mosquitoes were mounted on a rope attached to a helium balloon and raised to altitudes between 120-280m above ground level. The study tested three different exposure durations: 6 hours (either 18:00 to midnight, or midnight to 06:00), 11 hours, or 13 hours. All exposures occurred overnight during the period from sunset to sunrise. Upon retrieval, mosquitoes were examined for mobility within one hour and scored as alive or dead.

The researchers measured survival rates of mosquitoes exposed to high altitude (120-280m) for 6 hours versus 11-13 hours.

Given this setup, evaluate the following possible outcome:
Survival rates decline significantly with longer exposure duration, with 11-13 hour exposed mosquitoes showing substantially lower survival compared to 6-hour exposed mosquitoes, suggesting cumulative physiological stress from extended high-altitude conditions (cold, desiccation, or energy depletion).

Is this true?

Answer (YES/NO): YES